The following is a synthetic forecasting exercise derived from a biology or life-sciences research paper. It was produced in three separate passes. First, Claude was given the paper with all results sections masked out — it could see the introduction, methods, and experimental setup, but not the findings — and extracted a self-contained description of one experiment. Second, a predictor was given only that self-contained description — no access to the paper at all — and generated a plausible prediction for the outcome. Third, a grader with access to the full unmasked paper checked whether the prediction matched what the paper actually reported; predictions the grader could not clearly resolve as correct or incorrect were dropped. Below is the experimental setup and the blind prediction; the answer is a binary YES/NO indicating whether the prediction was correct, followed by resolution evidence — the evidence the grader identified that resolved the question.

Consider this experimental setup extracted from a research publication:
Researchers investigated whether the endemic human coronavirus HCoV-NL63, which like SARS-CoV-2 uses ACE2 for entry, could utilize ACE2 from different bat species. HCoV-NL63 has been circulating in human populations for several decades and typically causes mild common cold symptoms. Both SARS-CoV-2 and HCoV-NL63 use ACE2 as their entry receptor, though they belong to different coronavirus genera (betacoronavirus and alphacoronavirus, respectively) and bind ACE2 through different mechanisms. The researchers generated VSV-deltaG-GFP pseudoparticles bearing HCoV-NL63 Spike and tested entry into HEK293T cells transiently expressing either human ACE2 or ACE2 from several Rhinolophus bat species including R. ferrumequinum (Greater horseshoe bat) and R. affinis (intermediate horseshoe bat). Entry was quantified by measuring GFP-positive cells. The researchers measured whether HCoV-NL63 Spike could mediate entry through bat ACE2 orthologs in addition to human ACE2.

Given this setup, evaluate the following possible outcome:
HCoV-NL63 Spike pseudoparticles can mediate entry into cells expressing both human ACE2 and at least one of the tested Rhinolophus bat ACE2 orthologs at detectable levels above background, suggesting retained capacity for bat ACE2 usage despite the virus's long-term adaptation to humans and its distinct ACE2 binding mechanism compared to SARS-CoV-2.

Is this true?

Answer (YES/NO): YES